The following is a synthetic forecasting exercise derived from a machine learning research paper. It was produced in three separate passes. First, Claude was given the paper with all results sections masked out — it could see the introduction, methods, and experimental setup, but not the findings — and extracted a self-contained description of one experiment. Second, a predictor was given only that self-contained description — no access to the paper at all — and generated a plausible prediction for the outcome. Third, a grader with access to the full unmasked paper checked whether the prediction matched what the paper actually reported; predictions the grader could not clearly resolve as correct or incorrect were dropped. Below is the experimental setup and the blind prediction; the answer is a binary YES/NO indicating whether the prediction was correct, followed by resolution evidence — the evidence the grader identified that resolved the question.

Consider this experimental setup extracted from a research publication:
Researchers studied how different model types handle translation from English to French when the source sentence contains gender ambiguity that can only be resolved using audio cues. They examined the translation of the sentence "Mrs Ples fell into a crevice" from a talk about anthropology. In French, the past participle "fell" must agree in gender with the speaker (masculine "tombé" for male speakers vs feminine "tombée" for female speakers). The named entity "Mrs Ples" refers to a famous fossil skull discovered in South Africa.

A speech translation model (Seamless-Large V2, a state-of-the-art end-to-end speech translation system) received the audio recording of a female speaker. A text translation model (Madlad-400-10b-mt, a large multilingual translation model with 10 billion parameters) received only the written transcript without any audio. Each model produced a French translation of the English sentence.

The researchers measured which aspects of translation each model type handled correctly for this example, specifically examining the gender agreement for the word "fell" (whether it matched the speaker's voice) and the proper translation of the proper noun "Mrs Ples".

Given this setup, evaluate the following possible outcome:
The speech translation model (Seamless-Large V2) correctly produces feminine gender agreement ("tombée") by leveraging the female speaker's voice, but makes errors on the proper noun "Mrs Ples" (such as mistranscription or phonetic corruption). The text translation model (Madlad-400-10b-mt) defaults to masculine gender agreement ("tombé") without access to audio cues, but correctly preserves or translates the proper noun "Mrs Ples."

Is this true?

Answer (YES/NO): YES